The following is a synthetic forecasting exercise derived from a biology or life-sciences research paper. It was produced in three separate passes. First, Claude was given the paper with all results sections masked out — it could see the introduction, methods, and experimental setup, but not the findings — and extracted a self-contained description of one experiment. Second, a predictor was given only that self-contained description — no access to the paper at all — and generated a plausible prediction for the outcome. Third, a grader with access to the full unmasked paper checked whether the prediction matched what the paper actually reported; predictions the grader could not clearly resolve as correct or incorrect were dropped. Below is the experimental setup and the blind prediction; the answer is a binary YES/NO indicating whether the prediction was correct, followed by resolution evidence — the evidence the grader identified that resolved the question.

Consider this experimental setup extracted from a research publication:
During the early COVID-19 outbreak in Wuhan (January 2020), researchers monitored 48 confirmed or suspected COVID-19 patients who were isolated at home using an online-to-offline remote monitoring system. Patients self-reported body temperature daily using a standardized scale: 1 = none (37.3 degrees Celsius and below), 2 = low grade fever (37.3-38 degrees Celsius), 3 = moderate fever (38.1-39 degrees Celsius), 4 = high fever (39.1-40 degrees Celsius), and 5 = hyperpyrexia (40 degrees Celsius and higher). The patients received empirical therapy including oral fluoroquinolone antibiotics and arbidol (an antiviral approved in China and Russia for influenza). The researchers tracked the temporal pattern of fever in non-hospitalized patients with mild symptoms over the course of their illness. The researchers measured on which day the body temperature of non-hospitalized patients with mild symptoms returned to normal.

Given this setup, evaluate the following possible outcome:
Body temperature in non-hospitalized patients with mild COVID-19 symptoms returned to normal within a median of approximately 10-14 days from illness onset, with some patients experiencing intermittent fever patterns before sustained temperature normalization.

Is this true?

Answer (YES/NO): NO